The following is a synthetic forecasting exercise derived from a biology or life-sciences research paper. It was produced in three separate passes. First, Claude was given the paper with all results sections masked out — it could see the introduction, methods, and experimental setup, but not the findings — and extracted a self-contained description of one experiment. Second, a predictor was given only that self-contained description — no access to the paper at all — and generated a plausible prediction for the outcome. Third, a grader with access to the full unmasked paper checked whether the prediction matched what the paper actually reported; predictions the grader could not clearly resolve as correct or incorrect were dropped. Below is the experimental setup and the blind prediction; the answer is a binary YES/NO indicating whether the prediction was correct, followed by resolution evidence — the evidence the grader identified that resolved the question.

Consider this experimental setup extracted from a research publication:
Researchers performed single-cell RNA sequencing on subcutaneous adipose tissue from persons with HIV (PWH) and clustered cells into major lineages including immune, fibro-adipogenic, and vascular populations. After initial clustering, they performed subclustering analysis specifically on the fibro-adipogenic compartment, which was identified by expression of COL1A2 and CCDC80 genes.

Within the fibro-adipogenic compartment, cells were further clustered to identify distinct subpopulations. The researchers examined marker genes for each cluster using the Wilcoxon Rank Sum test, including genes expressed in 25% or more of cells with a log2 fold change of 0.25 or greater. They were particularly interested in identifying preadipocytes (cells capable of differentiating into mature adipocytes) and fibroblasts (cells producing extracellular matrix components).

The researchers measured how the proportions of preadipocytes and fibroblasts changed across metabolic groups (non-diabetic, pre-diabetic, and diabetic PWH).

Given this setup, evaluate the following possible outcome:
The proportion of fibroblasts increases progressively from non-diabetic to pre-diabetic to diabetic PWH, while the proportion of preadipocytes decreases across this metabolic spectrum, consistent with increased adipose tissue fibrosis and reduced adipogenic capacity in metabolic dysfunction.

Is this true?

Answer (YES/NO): NO